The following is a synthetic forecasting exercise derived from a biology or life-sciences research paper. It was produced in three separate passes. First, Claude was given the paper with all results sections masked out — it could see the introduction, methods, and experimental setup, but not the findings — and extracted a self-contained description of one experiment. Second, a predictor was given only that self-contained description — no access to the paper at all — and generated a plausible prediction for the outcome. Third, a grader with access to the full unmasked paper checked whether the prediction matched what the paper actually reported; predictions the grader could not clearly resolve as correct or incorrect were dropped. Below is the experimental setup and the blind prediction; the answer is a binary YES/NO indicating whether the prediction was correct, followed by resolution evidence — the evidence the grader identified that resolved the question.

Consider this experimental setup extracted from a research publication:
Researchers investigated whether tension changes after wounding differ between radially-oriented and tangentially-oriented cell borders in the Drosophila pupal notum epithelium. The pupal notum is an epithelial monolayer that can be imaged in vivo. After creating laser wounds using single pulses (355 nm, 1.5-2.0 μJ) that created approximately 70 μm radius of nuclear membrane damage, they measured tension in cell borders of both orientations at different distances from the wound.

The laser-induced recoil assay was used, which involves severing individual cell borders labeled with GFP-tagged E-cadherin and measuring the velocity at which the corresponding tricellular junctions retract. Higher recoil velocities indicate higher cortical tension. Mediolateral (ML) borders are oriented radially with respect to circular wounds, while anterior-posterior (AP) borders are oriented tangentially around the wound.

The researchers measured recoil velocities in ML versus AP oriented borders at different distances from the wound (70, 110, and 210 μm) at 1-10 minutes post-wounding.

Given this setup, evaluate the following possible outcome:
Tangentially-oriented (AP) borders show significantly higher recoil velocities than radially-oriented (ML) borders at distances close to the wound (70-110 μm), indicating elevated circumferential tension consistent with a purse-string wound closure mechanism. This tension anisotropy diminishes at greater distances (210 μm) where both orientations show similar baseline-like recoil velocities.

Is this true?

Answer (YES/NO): NO